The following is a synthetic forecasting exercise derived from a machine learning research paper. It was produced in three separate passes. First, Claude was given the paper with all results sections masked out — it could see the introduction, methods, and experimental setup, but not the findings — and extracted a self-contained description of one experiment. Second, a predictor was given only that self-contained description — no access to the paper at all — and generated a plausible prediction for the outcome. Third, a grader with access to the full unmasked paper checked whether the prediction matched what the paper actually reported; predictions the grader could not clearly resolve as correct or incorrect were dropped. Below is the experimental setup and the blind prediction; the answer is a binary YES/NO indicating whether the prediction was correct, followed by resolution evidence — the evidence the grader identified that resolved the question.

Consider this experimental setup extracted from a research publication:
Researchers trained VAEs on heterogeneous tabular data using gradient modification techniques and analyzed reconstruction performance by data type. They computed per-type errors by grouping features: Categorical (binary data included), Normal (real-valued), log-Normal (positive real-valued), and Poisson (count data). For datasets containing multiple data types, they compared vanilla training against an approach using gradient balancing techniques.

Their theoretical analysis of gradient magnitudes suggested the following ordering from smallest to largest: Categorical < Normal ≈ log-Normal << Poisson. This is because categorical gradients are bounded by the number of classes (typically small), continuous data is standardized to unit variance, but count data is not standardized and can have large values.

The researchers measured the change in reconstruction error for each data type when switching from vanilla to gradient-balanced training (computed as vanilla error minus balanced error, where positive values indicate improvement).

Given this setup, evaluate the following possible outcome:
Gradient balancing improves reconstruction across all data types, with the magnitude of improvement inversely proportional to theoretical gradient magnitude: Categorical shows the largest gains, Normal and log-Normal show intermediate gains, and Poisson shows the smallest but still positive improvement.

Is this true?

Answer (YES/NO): NO